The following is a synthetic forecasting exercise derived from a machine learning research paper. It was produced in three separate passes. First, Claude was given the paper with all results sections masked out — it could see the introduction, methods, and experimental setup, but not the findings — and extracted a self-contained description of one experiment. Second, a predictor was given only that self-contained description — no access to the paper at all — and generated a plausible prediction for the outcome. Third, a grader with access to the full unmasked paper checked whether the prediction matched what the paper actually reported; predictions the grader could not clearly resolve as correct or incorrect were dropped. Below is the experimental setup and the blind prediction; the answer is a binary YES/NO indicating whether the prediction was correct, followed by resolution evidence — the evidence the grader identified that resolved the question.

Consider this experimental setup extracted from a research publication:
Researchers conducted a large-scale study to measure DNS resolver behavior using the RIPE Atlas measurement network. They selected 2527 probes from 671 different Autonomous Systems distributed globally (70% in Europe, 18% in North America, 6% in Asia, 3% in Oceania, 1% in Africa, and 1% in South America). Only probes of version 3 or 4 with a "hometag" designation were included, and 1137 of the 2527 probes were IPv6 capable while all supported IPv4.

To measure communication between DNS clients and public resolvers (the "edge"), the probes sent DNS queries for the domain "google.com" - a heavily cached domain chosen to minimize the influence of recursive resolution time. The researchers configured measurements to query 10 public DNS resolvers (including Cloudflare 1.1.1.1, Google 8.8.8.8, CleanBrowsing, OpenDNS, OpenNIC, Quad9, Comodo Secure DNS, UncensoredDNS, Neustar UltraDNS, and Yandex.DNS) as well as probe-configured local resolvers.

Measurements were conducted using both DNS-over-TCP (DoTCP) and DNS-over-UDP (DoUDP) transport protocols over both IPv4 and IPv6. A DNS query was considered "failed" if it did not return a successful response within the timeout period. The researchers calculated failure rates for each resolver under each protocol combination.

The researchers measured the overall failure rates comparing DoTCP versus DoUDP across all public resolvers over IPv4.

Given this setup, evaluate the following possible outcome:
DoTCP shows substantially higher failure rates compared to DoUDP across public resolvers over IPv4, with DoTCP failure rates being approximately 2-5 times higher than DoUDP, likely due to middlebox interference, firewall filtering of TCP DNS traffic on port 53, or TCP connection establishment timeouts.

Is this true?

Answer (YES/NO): NO